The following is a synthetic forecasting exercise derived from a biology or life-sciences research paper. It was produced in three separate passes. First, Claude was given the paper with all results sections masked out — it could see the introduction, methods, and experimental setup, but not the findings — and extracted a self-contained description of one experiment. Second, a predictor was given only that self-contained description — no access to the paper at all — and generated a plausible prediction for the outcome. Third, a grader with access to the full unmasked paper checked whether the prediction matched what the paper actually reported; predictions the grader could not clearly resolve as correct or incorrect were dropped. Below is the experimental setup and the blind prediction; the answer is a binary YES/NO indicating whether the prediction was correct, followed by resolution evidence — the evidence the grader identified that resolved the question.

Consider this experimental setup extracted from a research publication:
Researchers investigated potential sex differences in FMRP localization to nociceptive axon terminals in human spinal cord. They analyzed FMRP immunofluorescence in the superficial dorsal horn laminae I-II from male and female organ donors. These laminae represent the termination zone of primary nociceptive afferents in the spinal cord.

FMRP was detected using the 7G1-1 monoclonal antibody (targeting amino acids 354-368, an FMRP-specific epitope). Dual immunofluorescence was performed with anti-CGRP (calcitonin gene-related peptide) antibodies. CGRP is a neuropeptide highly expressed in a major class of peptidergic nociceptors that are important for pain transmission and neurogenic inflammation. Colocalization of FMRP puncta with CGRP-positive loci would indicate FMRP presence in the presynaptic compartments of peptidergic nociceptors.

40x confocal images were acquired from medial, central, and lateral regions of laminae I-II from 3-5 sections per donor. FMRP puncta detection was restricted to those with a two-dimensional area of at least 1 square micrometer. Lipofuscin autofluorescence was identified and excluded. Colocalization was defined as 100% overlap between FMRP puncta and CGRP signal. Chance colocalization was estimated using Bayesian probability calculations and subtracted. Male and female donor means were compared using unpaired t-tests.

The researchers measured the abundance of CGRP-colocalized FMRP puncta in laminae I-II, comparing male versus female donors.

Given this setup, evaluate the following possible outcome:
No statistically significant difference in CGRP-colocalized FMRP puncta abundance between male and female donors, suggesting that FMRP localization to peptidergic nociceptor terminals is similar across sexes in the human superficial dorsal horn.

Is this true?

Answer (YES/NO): NO